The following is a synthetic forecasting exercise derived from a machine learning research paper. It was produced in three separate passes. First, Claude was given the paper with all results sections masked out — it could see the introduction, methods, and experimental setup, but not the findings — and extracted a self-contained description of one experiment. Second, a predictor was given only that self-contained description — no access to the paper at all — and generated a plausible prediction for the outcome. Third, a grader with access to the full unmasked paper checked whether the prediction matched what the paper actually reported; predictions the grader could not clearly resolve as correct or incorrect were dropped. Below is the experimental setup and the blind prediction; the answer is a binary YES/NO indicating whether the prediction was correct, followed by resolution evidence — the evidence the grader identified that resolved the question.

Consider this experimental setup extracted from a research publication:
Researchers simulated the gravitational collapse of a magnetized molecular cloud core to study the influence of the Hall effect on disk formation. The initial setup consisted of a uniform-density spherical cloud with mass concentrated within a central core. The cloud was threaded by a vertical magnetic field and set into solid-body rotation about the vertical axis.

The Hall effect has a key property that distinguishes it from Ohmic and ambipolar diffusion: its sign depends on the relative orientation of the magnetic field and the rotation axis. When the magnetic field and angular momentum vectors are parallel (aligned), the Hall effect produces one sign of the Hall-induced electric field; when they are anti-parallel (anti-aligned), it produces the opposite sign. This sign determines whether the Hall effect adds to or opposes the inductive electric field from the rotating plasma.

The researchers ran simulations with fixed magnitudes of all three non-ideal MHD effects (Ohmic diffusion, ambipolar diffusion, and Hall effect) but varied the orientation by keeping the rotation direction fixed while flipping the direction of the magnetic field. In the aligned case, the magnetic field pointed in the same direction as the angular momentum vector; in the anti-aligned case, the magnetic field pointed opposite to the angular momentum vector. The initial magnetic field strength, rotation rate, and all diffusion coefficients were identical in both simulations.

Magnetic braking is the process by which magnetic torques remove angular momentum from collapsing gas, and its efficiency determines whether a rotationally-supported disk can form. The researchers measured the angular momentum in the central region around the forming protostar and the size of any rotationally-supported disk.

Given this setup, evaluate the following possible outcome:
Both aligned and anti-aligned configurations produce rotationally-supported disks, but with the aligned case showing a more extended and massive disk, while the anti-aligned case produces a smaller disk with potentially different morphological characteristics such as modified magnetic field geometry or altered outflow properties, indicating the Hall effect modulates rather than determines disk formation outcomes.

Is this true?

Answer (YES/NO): NO